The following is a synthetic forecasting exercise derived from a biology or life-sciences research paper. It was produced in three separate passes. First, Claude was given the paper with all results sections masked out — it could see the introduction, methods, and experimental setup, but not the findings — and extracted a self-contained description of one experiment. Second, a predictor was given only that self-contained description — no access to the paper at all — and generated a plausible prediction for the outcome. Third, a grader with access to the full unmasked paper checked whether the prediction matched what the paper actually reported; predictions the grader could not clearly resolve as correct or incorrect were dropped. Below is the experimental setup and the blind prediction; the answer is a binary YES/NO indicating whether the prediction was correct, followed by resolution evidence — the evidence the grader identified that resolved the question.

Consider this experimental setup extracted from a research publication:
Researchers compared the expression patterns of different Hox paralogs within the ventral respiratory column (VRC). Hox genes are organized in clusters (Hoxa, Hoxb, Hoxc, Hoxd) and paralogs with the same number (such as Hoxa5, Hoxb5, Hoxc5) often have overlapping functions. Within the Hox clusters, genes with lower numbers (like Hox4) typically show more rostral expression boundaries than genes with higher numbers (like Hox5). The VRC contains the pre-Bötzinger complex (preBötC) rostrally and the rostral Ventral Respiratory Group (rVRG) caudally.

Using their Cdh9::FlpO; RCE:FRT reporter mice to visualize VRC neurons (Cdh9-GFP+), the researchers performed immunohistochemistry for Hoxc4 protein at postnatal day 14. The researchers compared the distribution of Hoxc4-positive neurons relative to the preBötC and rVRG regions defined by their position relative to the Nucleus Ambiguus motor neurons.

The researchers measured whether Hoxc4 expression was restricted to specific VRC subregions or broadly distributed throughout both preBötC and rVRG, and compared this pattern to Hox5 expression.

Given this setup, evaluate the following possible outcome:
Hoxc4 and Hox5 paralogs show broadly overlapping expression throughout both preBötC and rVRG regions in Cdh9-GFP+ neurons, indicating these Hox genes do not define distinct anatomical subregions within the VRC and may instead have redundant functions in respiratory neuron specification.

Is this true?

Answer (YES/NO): NO